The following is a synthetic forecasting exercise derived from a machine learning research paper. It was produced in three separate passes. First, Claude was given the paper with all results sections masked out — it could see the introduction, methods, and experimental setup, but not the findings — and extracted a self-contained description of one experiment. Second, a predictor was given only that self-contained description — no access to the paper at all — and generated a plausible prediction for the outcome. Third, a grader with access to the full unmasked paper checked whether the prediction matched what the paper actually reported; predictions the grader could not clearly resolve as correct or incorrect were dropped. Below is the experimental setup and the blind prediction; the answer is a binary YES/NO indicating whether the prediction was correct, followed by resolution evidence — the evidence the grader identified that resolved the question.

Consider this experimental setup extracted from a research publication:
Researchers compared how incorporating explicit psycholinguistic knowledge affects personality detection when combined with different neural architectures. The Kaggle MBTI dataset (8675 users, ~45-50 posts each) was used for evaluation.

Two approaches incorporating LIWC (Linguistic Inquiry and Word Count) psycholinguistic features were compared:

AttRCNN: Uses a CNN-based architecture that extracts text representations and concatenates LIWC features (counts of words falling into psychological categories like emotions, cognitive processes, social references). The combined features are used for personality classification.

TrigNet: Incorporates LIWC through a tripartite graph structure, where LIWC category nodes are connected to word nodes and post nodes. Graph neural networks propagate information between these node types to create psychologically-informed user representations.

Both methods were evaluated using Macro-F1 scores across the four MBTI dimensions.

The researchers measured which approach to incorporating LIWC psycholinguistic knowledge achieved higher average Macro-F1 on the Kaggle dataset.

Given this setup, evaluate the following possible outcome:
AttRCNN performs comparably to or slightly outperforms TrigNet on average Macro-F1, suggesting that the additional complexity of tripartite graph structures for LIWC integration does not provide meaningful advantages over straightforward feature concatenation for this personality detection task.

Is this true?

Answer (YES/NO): NO